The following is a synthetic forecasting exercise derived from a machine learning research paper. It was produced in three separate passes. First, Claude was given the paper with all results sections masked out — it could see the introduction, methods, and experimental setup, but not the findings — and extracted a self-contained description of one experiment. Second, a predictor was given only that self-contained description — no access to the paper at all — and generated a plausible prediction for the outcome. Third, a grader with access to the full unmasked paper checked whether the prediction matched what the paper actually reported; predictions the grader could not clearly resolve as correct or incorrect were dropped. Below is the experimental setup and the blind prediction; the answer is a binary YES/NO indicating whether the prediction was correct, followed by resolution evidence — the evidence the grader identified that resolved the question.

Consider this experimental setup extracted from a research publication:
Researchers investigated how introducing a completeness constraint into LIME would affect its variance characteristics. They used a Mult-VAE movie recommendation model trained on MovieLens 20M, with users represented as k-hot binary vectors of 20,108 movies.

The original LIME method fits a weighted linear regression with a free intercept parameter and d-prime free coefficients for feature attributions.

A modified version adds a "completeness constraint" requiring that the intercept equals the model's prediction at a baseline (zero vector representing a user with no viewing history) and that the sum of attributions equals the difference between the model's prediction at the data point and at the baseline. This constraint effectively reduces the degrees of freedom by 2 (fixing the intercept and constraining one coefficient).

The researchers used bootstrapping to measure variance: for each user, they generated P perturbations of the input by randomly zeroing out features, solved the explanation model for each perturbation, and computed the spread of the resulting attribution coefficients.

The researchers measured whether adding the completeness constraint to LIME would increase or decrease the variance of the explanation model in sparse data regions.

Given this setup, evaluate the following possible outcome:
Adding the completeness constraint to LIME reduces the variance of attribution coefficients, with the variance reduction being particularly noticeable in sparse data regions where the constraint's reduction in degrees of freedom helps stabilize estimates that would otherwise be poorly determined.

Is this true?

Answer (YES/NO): YES